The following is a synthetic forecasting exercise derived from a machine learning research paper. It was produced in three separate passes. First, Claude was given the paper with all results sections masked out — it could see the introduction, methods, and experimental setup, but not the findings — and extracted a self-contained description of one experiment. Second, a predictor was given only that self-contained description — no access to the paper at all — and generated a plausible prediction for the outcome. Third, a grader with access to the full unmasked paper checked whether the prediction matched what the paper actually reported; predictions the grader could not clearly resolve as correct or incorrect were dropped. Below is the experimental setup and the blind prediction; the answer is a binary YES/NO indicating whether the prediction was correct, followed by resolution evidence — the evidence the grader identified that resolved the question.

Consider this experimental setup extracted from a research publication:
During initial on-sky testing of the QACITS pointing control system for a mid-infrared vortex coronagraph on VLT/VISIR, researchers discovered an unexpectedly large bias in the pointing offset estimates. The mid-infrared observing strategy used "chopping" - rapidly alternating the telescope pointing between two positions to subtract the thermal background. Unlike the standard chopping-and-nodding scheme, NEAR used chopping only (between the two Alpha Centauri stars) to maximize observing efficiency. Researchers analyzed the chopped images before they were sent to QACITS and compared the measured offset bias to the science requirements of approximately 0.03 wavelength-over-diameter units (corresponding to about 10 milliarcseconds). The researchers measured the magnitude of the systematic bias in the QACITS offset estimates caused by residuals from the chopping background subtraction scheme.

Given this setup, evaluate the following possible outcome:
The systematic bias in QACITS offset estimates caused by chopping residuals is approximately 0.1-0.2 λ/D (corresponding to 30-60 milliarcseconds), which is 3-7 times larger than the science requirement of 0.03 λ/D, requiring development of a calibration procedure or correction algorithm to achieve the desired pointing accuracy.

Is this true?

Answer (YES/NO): YES